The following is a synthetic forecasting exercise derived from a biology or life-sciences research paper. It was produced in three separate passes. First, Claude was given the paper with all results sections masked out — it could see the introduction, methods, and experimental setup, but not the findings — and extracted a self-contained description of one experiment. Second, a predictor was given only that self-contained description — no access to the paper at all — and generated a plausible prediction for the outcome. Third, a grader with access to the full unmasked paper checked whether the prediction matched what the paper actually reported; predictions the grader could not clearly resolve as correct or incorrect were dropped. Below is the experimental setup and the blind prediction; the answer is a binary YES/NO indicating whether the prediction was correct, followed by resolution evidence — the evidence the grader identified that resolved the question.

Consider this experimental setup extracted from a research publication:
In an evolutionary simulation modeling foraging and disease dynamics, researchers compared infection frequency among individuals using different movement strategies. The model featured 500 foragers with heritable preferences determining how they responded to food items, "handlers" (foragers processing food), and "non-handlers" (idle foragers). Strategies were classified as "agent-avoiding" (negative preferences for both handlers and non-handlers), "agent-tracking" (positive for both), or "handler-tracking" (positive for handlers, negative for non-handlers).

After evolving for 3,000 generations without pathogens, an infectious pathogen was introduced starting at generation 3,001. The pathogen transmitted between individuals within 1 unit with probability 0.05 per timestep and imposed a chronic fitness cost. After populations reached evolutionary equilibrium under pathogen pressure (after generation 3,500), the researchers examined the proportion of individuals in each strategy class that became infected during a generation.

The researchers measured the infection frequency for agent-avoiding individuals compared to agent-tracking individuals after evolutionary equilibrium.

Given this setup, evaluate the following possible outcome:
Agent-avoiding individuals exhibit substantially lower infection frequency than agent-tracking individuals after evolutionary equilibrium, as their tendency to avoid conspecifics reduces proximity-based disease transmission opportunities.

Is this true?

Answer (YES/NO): NO